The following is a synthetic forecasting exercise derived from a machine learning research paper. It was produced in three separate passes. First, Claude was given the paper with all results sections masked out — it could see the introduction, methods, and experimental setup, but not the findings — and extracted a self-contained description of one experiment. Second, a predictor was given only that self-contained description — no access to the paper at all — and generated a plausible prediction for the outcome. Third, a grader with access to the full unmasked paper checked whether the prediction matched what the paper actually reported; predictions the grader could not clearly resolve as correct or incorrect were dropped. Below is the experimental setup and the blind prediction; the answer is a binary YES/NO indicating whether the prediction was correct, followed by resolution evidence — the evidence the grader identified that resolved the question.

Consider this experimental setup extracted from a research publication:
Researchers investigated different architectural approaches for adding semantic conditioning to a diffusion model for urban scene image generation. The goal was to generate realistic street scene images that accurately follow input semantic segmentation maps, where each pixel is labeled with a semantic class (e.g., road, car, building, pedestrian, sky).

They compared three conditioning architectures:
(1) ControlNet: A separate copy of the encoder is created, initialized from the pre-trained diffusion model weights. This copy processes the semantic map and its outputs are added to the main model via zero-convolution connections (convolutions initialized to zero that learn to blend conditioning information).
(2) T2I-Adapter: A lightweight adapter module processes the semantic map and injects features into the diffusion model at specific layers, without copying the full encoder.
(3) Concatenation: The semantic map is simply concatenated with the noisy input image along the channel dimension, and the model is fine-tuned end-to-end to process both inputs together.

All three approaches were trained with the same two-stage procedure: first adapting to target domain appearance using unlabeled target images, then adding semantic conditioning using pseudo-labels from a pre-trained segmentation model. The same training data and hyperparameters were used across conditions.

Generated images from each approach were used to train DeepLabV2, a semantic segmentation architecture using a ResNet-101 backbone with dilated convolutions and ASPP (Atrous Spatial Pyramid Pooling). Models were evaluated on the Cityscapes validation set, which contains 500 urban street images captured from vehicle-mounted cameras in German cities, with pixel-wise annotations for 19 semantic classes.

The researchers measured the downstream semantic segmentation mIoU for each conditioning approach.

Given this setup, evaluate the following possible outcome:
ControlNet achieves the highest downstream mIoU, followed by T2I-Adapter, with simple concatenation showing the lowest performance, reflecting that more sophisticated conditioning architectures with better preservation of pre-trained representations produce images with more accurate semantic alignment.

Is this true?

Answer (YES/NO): NO